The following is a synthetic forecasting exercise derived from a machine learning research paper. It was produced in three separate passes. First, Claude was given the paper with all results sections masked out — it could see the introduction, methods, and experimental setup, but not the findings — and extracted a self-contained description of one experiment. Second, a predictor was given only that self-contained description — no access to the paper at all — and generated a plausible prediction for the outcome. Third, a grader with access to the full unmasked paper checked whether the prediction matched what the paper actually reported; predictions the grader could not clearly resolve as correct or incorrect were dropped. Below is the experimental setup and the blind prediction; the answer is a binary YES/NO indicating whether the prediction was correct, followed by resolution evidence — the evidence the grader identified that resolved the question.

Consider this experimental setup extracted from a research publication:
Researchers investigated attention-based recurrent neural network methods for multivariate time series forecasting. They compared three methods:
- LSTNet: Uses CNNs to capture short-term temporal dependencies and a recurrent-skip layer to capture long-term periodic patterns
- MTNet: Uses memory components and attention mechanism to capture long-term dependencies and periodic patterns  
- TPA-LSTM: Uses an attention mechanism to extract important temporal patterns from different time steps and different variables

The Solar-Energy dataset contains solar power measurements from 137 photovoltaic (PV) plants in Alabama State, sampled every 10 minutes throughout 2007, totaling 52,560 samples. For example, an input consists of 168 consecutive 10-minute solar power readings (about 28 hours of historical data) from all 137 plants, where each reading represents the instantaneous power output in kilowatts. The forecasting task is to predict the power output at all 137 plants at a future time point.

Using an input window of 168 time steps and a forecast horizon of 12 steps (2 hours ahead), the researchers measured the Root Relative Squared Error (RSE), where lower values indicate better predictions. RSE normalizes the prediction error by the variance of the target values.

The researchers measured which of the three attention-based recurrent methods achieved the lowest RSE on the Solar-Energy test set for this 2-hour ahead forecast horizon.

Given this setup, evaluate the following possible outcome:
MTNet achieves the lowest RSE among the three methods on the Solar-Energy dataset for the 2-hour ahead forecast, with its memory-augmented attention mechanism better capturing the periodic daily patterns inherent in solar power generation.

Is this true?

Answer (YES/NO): NO